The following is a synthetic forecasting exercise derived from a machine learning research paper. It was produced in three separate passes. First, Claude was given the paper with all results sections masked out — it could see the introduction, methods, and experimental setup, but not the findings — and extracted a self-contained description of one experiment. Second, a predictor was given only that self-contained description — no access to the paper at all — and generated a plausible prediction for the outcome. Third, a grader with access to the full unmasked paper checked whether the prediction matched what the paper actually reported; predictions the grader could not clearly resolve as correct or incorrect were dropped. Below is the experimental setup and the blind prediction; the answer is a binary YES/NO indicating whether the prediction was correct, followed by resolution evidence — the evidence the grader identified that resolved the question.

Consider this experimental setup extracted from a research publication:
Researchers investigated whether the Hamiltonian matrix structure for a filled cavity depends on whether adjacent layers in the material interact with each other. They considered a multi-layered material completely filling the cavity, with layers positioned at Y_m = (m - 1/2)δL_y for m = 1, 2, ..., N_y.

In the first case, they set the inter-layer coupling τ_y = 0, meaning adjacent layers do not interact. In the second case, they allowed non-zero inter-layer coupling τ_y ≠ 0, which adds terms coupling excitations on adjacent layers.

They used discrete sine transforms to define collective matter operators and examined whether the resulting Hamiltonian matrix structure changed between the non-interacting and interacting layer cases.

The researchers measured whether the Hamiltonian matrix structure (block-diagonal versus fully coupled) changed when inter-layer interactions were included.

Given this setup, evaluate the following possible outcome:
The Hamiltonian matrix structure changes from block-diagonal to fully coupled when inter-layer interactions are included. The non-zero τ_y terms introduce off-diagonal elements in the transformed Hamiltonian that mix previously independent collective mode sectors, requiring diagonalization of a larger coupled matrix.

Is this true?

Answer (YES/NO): NO